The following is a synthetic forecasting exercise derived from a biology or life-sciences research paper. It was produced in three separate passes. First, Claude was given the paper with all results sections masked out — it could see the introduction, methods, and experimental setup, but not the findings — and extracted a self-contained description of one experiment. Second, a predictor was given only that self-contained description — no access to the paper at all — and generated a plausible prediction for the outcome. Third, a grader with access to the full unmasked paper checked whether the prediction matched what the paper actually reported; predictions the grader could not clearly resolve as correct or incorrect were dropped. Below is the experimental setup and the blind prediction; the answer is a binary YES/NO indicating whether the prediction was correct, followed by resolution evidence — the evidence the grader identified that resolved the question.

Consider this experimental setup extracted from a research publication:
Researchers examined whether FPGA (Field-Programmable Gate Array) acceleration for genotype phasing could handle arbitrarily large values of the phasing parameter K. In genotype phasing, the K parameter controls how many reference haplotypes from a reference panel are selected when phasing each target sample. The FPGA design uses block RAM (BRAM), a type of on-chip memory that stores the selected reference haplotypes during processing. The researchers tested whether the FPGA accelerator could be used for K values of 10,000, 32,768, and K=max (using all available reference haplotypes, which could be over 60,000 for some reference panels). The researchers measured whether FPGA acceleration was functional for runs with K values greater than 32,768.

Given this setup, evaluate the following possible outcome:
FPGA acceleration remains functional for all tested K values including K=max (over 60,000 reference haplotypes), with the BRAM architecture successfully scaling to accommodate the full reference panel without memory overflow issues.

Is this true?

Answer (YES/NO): NO